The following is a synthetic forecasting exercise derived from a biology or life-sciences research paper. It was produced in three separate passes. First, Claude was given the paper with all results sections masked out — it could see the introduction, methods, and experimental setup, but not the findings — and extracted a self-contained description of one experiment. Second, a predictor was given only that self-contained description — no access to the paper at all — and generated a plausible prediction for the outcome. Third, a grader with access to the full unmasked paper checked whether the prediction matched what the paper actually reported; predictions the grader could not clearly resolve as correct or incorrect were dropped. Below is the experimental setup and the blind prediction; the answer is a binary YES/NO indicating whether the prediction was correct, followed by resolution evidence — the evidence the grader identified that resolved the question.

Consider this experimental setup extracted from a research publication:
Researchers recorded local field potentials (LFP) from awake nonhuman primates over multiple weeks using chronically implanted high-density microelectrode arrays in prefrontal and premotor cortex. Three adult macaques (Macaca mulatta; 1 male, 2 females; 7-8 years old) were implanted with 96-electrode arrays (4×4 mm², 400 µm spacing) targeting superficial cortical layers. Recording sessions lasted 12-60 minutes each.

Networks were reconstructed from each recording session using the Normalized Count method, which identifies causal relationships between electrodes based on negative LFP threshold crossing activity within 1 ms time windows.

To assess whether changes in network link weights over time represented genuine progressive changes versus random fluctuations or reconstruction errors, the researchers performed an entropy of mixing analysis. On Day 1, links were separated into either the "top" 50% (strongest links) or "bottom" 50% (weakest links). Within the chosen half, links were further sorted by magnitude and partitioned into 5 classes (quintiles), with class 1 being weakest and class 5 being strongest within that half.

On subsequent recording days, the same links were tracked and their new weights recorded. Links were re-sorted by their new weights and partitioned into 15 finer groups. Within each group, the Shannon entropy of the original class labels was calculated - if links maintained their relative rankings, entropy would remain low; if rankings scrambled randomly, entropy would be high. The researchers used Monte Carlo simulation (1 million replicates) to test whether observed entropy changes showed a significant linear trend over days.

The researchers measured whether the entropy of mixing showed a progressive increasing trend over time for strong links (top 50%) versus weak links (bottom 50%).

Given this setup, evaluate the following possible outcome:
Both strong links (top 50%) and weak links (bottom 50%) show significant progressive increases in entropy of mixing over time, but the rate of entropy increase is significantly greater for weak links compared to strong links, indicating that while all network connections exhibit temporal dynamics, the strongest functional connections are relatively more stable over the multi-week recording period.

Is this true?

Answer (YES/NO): NO